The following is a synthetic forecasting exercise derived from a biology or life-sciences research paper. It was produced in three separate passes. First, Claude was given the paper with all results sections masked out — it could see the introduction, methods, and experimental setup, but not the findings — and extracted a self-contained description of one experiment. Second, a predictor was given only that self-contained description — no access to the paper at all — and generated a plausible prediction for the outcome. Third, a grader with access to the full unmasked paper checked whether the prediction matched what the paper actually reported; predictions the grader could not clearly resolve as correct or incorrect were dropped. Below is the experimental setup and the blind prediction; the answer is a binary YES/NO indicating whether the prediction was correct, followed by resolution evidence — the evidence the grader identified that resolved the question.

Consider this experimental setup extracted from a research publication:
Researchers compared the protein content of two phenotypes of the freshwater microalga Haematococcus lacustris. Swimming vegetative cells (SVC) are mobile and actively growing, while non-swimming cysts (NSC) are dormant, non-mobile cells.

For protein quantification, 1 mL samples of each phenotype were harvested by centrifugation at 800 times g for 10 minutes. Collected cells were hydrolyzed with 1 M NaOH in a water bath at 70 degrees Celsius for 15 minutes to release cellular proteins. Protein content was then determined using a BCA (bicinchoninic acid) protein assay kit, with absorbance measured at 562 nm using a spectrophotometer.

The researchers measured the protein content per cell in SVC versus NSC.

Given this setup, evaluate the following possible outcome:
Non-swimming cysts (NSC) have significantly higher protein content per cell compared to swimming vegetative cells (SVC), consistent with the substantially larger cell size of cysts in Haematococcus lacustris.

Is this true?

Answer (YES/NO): YES